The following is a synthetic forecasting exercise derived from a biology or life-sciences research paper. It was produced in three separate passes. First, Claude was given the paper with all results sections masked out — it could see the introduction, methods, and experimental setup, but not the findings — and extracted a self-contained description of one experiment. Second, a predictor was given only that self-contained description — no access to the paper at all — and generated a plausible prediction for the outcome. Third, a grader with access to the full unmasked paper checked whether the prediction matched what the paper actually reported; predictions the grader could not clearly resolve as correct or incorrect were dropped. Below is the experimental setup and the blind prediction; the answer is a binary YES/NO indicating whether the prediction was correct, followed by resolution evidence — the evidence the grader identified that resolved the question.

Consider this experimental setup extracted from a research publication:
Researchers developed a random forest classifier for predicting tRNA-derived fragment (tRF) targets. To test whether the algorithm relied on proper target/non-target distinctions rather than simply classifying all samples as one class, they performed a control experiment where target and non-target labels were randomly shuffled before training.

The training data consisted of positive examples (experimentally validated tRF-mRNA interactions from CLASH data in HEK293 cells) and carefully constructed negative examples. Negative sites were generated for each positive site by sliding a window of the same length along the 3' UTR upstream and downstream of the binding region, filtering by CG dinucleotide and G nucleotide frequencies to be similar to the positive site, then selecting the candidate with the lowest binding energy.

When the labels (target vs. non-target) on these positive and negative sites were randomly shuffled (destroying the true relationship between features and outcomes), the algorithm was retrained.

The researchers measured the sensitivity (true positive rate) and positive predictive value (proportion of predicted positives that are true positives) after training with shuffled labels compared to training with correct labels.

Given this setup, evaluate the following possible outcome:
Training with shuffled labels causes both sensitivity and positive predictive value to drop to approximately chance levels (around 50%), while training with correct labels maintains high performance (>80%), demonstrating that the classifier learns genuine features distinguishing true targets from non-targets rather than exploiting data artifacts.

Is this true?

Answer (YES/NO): YES